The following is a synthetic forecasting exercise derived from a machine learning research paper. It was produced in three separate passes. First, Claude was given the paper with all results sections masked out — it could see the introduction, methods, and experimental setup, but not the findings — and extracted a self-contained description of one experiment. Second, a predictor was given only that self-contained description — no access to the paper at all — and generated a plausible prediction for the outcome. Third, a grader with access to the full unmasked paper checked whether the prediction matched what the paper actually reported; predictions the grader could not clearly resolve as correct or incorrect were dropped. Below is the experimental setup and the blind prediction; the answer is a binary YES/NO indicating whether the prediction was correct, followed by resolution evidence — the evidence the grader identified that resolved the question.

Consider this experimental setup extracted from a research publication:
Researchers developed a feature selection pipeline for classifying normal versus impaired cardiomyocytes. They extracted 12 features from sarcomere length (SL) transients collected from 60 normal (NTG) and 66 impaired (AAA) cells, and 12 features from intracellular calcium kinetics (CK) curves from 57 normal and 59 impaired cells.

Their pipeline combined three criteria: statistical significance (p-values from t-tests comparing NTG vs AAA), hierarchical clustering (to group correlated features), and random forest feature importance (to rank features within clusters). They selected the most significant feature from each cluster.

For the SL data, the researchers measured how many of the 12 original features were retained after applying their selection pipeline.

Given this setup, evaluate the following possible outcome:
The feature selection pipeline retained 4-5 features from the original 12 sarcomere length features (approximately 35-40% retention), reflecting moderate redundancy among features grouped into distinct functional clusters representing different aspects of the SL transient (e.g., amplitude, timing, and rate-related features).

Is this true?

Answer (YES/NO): YES